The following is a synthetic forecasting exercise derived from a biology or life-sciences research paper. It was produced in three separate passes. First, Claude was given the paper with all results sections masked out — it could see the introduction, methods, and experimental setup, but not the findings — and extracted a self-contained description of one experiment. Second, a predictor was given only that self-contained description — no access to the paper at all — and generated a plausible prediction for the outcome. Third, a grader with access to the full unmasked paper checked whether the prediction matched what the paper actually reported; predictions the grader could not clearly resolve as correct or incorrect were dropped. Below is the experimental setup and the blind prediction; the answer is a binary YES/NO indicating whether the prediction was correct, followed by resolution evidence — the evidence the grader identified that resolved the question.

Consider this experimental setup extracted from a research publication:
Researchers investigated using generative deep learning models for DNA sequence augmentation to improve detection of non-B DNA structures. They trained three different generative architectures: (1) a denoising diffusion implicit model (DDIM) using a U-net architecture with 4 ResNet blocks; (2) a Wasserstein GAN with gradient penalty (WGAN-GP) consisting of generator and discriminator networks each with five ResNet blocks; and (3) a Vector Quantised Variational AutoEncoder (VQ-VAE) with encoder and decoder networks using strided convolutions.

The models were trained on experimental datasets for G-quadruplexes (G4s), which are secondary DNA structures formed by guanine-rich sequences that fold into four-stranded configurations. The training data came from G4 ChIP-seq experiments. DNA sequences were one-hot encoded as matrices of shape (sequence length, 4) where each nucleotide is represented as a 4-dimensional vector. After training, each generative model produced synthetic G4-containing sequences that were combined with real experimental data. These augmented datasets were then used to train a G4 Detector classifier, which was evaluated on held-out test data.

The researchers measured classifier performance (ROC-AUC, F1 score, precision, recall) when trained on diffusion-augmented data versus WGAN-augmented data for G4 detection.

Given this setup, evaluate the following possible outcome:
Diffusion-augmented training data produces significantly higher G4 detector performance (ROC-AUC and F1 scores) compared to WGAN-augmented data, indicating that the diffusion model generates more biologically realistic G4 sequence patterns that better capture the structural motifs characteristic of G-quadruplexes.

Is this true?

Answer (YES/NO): NO